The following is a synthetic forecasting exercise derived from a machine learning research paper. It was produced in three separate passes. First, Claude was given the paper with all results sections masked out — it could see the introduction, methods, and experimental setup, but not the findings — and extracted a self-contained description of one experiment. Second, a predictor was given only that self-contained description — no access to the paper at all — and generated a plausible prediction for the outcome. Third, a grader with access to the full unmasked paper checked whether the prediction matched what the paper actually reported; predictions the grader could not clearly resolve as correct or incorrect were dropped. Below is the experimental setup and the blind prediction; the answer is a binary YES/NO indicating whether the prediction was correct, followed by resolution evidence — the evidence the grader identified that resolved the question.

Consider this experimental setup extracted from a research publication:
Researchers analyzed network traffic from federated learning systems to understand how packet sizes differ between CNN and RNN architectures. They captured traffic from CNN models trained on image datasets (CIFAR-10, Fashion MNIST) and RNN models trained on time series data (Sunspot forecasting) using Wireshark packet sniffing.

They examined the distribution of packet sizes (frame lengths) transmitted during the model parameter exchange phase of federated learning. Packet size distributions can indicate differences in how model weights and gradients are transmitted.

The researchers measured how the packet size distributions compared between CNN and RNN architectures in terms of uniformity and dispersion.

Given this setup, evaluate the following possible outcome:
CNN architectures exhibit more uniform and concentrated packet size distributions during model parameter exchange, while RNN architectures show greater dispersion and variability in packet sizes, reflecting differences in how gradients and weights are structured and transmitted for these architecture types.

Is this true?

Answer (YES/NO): YES